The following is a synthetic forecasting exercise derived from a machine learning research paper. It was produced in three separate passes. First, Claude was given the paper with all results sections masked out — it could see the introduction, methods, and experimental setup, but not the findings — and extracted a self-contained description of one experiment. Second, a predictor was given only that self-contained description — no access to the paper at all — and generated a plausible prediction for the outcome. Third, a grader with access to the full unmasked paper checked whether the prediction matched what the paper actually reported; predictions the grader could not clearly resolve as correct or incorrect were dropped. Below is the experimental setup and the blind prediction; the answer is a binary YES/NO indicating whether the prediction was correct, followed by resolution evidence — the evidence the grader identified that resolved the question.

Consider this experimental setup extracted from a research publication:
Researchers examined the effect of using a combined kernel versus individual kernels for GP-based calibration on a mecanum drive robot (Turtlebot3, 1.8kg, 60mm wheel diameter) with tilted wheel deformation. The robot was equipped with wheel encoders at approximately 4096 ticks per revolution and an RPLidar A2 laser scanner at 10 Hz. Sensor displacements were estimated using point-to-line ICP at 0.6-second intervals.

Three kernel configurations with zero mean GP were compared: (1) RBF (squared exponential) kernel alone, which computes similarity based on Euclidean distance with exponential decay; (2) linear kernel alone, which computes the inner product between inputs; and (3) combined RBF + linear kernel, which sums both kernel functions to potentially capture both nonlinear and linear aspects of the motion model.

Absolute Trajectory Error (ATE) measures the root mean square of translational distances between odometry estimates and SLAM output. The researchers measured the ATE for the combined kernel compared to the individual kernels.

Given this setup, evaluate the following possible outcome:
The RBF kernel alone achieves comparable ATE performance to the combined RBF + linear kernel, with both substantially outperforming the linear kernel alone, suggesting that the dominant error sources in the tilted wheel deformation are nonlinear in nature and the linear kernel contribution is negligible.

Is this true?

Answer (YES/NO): NO